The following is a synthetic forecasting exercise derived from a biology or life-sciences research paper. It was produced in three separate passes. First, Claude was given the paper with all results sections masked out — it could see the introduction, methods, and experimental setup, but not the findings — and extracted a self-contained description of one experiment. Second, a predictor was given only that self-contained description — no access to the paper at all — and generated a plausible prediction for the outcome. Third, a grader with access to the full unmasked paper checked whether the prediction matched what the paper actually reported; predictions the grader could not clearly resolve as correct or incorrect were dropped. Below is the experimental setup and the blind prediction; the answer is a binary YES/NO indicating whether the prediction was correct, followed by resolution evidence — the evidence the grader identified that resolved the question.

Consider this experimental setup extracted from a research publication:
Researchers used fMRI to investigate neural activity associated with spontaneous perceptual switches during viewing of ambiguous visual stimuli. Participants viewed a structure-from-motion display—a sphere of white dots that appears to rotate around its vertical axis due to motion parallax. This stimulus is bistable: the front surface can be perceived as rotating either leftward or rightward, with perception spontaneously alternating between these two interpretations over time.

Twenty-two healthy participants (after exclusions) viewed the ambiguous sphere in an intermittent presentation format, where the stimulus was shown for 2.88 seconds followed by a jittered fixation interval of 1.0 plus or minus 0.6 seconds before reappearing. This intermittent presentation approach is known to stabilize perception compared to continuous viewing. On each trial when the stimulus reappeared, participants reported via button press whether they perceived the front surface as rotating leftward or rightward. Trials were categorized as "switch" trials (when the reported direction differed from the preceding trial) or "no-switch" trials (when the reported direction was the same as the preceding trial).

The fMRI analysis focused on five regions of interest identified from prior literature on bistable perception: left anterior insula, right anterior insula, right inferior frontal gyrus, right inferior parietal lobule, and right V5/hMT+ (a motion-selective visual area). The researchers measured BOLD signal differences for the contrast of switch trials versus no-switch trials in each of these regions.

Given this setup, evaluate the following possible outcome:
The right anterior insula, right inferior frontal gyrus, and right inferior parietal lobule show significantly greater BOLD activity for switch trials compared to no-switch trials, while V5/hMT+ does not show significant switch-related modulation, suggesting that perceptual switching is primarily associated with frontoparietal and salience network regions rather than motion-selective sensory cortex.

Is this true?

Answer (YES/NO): YES